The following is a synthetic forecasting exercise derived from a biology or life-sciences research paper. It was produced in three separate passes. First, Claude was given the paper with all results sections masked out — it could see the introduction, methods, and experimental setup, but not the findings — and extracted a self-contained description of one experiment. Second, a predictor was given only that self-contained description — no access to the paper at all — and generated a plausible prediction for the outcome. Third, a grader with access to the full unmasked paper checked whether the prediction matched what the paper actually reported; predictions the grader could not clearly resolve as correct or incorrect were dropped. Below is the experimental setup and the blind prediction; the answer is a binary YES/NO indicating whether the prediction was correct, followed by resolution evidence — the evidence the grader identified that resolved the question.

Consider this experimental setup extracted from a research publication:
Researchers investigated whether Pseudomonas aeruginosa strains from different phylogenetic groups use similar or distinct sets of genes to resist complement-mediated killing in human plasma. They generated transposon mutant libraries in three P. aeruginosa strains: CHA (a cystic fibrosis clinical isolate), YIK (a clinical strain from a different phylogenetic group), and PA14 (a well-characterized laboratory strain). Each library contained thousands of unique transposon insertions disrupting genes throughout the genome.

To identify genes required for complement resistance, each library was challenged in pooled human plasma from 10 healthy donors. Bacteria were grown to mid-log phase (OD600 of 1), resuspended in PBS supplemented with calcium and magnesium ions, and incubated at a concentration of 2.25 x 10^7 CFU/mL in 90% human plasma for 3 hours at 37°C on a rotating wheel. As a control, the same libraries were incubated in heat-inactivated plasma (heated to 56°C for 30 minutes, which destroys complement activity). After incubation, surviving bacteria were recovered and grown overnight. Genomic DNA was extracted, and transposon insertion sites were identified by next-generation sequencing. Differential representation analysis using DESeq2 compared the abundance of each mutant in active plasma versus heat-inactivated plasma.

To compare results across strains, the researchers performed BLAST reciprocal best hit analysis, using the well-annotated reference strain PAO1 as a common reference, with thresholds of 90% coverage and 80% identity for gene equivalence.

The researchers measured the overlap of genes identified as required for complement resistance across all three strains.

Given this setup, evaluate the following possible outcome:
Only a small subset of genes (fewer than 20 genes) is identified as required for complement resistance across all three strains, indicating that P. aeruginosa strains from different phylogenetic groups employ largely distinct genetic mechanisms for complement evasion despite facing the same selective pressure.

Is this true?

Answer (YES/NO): YES